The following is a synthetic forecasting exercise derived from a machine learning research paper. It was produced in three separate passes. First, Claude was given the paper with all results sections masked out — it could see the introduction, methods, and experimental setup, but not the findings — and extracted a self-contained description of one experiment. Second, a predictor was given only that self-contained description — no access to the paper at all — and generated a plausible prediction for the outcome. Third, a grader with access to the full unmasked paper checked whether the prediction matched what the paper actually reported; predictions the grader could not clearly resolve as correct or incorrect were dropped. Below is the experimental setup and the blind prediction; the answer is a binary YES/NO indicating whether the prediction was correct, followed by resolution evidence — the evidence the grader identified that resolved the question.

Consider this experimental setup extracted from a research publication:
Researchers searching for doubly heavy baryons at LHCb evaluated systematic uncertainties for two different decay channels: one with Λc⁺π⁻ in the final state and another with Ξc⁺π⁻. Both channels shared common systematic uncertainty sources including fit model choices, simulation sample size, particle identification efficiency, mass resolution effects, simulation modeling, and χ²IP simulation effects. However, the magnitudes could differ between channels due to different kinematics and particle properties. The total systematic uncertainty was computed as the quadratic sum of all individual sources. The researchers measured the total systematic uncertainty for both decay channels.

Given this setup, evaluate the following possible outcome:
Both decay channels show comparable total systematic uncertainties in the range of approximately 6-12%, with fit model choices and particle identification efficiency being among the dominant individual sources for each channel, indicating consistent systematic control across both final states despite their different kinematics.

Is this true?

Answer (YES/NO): NO